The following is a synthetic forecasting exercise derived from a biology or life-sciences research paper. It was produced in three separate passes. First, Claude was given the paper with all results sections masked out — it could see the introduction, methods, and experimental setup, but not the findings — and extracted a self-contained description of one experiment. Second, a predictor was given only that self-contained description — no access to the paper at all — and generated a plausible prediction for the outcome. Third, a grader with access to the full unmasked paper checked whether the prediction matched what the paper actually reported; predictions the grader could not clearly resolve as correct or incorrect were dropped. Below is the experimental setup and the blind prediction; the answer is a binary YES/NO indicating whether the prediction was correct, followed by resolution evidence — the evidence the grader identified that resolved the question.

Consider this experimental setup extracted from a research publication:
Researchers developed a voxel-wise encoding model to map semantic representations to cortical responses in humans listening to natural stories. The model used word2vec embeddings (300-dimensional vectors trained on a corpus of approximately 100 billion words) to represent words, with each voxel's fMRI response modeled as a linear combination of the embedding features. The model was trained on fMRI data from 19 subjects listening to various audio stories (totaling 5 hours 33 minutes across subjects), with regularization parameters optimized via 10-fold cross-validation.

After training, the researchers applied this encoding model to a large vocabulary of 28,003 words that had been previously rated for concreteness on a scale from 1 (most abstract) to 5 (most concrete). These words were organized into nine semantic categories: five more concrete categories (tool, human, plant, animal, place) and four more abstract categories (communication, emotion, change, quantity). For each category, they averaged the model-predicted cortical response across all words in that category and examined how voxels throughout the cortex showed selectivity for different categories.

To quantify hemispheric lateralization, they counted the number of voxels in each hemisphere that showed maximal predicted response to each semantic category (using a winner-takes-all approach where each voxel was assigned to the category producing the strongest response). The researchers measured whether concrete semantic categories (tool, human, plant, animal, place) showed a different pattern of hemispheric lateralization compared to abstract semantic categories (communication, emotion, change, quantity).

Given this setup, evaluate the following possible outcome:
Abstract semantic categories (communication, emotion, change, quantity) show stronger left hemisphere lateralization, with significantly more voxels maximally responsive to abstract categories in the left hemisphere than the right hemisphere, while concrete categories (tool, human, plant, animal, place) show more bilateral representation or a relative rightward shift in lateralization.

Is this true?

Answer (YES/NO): NO